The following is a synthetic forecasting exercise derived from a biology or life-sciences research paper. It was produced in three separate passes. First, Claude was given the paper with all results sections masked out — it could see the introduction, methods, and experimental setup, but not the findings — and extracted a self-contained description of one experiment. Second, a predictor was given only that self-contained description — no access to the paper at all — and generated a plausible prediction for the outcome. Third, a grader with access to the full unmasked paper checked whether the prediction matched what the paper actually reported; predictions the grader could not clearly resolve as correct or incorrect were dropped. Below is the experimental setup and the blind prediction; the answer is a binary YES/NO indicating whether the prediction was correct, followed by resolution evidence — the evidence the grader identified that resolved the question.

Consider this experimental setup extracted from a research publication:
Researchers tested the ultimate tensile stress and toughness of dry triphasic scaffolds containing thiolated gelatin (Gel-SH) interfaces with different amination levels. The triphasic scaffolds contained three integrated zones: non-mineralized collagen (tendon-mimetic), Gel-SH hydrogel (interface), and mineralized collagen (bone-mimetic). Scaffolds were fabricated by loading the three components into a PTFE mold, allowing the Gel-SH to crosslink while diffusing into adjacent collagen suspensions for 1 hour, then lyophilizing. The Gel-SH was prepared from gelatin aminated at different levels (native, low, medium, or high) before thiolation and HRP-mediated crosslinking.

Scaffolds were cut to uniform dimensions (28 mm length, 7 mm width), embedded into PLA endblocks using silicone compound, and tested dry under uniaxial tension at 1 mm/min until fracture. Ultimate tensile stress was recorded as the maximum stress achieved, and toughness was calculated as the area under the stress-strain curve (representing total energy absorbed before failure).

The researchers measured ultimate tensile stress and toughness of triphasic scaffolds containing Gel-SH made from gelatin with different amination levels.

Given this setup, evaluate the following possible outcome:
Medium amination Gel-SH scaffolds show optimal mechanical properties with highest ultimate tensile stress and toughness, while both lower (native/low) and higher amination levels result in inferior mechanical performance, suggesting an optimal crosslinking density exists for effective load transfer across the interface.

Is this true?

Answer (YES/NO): NO